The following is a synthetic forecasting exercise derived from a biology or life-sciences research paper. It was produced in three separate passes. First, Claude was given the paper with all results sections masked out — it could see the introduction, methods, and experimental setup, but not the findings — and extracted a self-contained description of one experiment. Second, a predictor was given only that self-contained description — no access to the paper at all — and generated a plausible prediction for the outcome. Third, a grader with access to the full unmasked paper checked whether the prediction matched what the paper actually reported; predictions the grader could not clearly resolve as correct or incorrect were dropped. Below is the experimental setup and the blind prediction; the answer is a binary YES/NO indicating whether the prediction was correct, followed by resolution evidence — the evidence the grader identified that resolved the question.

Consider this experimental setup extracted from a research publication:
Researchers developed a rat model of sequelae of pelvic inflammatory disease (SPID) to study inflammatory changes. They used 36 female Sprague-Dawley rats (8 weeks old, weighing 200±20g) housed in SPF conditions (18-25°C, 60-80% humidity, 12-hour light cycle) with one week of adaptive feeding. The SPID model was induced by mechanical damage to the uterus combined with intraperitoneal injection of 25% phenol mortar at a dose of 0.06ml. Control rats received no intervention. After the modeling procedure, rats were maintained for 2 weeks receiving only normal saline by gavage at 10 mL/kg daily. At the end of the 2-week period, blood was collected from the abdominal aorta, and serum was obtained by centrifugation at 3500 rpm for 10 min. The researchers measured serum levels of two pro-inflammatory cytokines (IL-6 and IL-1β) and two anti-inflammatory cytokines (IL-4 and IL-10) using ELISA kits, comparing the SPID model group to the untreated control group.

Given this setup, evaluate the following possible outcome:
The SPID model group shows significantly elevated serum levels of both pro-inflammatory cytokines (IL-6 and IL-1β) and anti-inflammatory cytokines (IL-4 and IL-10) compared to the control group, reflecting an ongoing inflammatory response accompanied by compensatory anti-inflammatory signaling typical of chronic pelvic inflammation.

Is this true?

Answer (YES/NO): NO